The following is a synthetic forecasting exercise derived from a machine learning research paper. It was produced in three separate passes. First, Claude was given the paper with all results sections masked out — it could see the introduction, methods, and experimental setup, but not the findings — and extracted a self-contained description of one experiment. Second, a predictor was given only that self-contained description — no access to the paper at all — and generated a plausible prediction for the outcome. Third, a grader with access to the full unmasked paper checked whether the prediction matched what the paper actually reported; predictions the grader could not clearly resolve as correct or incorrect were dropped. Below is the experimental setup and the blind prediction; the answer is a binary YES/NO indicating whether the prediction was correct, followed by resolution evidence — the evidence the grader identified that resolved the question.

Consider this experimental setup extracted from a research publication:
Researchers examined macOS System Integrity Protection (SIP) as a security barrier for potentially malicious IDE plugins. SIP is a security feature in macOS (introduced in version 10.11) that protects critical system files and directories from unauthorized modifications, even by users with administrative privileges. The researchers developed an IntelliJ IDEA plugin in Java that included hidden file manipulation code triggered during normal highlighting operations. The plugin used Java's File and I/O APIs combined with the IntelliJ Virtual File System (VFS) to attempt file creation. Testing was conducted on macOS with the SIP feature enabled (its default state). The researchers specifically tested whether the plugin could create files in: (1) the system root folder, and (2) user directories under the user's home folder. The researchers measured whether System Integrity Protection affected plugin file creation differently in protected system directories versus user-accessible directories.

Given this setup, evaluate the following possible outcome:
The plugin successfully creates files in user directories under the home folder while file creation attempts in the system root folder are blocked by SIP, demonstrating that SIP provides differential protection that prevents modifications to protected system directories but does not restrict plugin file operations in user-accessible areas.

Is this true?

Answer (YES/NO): YES